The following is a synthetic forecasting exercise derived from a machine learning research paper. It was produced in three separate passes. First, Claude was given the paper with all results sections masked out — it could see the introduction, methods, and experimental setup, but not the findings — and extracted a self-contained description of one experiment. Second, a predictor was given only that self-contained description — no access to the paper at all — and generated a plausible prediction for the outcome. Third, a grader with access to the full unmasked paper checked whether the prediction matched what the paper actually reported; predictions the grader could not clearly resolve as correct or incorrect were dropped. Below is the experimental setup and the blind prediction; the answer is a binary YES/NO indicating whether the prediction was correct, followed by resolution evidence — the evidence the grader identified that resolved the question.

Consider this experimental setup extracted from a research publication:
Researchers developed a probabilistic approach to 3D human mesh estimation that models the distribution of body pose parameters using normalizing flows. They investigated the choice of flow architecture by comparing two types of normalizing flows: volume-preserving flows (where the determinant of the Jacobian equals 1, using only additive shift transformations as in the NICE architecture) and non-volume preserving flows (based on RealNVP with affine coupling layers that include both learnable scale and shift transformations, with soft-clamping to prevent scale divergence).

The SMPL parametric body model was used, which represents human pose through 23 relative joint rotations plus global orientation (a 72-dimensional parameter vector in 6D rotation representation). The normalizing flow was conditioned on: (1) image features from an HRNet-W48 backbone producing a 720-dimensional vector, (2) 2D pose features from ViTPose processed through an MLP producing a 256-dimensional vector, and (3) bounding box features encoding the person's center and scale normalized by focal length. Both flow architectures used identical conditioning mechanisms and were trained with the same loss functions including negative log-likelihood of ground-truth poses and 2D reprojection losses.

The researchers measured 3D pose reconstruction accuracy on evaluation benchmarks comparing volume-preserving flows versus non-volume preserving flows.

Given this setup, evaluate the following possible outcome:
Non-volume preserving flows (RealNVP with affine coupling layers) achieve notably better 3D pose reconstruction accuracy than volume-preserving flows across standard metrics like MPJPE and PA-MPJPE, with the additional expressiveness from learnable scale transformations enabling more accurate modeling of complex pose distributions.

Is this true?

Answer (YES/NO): YES